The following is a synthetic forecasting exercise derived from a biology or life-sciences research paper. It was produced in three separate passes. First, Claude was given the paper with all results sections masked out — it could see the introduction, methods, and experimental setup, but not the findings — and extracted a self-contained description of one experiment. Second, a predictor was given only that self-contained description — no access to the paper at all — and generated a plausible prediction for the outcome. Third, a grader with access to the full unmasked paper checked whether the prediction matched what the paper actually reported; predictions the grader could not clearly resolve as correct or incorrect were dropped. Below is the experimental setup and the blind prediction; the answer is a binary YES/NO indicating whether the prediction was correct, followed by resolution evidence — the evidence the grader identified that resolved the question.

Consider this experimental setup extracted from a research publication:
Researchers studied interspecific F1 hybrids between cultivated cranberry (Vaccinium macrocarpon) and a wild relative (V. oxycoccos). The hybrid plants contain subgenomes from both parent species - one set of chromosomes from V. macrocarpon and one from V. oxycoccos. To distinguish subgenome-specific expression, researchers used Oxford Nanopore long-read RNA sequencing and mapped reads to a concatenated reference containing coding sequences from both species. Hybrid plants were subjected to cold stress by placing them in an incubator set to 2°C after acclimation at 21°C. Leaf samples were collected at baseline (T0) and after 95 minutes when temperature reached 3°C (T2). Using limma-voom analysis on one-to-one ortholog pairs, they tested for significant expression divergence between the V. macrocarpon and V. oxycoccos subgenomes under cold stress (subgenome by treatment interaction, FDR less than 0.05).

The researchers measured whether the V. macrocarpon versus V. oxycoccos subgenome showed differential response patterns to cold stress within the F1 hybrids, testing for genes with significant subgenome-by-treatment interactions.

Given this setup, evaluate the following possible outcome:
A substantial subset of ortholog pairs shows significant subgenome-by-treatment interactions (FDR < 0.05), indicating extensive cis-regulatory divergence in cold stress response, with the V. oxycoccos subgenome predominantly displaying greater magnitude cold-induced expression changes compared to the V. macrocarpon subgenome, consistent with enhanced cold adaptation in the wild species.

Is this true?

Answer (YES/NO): NO